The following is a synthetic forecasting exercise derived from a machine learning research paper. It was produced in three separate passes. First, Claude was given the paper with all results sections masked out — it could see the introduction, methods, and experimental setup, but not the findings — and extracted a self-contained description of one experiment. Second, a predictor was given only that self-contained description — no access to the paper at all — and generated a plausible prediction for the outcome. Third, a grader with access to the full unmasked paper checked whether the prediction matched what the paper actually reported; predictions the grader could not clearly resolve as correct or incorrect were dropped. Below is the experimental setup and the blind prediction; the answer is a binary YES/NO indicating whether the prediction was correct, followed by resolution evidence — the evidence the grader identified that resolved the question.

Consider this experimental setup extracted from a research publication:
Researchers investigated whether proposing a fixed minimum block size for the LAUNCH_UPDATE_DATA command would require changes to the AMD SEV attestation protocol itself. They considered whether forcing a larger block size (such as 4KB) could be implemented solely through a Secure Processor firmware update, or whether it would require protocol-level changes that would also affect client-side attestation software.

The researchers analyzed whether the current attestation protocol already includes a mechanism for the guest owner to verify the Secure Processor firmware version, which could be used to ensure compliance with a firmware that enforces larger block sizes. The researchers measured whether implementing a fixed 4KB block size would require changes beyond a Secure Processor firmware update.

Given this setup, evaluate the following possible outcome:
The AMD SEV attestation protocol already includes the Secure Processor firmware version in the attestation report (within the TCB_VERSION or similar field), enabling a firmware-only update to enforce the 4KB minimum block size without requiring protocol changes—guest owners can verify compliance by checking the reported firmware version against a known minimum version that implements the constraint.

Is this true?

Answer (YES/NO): NO